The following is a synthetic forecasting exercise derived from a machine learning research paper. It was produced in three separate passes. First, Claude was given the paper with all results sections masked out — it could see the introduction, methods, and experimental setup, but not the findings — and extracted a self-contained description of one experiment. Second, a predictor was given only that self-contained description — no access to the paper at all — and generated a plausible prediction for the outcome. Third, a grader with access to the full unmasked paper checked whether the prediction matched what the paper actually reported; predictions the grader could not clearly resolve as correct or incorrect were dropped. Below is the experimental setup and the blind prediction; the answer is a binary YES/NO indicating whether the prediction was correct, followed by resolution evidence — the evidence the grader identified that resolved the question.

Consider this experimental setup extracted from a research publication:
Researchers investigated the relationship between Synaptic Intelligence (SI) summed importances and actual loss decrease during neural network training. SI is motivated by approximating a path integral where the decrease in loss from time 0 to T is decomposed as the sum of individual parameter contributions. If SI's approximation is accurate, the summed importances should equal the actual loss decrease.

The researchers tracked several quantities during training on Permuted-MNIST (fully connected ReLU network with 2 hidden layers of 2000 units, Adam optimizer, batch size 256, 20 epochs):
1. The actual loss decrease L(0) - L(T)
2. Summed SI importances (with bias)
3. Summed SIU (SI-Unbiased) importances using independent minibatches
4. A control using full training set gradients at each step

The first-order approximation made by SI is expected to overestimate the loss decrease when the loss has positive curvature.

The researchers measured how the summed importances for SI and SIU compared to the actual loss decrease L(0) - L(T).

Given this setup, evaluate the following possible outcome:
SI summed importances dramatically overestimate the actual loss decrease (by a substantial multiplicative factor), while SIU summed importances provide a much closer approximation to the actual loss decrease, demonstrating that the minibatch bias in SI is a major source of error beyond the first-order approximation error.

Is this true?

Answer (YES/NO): YES